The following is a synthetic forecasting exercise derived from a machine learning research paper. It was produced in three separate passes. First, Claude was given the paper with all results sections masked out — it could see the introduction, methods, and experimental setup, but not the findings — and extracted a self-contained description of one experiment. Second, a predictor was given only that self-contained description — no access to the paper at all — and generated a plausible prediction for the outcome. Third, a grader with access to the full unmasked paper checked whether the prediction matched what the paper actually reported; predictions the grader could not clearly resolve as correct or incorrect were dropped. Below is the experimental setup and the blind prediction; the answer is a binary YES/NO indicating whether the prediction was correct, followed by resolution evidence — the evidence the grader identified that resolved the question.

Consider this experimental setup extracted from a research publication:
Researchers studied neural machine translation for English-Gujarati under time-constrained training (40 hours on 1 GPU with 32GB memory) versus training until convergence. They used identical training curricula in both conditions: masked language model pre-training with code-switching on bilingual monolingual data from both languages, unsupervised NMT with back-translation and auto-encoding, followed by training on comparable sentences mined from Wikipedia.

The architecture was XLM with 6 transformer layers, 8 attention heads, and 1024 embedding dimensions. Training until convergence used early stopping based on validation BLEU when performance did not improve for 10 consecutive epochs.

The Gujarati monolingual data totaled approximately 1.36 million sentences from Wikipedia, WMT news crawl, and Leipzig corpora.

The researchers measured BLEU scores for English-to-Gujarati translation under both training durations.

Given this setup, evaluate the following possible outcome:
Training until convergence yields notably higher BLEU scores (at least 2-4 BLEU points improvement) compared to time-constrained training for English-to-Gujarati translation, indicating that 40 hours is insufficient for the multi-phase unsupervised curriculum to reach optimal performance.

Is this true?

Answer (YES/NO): NO